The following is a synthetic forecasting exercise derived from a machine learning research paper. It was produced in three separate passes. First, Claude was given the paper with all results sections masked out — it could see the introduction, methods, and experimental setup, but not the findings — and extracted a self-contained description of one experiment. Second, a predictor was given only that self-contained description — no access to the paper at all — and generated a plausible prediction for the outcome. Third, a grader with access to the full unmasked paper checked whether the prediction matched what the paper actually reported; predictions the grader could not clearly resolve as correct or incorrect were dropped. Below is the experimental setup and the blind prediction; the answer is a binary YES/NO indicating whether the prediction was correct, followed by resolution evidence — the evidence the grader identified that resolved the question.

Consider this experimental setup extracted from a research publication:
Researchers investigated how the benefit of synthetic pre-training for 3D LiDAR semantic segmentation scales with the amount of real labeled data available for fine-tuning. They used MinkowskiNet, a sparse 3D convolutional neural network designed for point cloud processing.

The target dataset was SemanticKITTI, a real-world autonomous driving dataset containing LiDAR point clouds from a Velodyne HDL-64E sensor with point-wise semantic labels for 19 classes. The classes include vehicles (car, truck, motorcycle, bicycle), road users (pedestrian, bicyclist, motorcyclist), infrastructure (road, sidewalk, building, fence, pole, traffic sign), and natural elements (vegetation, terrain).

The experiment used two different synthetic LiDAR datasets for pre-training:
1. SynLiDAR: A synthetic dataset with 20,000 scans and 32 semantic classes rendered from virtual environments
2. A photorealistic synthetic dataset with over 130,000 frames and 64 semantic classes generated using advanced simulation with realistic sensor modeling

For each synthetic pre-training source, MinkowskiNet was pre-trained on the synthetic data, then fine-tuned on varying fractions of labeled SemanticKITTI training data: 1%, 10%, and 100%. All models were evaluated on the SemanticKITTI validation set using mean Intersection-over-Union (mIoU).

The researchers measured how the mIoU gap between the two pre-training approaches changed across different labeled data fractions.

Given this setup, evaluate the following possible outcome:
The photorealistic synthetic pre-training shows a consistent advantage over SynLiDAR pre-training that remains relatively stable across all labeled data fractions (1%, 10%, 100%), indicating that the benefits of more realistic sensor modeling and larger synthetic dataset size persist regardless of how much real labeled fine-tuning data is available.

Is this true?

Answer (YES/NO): NO